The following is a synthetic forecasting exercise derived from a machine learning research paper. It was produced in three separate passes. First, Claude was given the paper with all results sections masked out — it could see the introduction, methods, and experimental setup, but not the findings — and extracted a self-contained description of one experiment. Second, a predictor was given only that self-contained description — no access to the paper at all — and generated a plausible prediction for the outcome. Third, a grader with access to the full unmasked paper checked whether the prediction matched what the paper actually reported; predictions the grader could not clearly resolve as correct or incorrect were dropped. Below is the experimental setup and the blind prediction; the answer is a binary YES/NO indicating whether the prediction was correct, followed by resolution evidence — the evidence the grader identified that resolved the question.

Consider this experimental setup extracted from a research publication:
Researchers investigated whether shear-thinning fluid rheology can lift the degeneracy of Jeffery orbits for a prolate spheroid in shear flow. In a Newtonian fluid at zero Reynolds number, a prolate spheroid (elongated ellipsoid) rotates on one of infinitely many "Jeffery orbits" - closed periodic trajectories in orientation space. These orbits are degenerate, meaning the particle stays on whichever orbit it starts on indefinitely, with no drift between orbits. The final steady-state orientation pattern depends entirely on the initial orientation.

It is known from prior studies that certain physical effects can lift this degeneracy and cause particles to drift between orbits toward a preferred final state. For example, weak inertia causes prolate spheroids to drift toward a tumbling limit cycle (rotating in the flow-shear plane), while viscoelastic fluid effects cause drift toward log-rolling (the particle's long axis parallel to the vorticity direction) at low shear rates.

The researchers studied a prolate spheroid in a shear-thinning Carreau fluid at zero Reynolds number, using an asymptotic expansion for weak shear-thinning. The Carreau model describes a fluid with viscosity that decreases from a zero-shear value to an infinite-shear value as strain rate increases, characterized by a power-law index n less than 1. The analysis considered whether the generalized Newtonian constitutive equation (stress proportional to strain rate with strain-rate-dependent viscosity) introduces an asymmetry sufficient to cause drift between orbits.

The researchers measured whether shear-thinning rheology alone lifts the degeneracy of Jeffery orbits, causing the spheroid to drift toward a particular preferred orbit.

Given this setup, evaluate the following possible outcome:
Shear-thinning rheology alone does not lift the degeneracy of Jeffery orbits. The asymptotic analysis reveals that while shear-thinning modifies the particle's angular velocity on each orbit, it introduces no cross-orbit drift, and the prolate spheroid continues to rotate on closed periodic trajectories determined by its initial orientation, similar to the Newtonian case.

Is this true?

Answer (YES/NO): YES